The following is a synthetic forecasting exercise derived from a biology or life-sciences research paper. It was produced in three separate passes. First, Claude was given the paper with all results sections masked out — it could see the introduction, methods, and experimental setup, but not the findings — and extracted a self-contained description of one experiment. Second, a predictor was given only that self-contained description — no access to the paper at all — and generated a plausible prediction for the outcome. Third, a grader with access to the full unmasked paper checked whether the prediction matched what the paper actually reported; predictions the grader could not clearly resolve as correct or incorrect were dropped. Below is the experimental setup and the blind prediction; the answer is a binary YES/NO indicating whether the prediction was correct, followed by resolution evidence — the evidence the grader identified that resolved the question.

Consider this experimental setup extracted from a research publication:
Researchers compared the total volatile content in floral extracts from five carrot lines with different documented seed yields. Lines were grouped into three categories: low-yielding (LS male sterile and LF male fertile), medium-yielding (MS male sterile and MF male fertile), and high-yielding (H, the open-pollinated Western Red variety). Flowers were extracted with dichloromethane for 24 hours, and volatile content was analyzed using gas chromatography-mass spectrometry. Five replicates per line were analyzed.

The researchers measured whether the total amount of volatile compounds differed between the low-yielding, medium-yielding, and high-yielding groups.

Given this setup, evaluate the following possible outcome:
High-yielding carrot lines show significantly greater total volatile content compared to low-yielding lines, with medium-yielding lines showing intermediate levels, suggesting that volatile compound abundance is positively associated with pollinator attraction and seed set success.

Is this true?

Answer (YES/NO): NO